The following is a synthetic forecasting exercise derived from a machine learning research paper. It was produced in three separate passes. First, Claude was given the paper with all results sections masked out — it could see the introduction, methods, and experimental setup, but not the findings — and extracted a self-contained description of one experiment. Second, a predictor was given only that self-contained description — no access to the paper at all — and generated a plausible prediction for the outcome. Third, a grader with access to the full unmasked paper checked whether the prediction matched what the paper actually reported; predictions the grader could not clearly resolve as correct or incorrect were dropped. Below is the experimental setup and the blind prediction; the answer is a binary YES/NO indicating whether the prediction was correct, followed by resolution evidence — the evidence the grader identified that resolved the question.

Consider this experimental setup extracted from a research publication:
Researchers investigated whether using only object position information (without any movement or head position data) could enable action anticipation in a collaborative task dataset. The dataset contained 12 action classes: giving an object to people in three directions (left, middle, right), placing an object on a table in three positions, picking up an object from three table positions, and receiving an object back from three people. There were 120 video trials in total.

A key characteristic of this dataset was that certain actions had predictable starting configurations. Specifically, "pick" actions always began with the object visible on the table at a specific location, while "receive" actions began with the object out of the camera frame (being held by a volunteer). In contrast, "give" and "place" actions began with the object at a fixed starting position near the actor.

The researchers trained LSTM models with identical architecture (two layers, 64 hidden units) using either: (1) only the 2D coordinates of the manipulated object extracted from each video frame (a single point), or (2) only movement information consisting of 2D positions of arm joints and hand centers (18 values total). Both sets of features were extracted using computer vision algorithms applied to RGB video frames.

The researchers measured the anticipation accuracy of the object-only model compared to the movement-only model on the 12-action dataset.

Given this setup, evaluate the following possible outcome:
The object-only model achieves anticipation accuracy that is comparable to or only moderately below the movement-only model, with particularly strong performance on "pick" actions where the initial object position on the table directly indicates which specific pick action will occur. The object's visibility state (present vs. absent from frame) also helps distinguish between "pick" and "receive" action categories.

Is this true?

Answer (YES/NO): NO